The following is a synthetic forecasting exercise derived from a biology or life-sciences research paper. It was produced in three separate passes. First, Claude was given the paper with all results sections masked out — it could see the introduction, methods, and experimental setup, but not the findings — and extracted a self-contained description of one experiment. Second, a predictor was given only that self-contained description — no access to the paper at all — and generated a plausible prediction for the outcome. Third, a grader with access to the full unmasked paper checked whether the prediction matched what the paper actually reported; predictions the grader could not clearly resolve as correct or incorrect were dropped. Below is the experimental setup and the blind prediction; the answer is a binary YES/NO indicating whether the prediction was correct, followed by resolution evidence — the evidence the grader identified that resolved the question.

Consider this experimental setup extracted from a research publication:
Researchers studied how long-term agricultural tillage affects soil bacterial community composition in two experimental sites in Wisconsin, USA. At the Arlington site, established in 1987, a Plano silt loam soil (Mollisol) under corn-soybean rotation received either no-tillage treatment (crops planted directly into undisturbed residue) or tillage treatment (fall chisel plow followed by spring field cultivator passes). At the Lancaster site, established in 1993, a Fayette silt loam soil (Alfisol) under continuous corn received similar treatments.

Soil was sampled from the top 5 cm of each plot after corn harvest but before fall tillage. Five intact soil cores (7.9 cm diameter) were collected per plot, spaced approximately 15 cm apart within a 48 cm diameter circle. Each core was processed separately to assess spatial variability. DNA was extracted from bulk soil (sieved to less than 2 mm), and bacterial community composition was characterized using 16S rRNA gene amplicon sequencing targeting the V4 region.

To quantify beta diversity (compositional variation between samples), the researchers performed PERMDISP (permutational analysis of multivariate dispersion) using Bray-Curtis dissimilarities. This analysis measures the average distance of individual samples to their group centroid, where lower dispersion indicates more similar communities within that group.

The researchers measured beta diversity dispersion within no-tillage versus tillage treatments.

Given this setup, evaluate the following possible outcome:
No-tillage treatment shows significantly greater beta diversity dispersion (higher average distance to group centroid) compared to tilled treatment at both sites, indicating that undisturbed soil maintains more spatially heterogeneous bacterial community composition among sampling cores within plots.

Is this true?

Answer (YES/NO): YES